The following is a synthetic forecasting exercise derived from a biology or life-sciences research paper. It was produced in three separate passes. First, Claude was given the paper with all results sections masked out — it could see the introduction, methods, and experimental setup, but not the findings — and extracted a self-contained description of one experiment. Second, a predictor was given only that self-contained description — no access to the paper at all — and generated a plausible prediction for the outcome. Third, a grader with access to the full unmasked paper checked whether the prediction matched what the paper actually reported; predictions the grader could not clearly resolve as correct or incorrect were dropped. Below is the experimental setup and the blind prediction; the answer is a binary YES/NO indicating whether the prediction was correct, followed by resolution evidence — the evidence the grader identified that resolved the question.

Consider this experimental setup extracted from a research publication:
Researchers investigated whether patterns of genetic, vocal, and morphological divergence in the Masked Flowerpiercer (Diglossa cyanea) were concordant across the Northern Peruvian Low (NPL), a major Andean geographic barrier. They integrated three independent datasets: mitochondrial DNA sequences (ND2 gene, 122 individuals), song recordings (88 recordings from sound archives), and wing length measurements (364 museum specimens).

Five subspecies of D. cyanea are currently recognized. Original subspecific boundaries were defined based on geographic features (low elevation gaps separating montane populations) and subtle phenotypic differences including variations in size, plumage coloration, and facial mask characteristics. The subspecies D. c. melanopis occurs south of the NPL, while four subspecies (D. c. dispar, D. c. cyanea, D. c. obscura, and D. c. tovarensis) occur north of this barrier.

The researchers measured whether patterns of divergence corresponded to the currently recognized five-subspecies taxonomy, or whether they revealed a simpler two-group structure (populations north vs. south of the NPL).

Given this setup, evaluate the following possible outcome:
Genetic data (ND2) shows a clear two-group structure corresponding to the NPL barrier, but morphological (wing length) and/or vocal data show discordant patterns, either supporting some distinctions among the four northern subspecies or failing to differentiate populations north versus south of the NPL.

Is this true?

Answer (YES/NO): NO